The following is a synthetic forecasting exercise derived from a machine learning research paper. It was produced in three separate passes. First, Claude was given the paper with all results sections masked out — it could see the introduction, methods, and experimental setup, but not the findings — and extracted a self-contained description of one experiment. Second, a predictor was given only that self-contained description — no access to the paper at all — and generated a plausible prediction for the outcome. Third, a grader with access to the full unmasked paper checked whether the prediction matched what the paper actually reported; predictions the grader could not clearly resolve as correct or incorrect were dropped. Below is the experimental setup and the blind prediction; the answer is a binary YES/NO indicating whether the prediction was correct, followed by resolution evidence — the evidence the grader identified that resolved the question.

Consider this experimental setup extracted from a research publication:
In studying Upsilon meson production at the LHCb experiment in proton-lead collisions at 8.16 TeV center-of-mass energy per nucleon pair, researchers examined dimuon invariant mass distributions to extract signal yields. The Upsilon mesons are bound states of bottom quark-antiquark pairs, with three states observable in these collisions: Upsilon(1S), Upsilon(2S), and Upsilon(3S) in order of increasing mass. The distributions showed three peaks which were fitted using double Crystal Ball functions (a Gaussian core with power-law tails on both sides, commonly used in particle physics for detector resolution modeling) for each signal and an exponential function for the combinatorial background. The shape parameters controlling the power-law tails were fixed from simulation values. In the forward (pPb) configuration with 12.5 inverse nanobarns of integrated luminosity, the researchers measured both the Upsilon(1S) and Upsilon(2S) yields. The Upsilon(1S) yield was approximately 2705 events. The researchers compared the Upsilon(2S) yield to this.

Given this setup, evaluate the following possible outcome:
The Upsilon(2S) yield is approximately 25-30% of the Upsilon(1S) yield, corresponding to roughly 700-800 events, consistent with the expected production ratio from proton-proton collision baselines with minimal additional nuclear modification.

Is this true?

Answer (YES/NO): NO